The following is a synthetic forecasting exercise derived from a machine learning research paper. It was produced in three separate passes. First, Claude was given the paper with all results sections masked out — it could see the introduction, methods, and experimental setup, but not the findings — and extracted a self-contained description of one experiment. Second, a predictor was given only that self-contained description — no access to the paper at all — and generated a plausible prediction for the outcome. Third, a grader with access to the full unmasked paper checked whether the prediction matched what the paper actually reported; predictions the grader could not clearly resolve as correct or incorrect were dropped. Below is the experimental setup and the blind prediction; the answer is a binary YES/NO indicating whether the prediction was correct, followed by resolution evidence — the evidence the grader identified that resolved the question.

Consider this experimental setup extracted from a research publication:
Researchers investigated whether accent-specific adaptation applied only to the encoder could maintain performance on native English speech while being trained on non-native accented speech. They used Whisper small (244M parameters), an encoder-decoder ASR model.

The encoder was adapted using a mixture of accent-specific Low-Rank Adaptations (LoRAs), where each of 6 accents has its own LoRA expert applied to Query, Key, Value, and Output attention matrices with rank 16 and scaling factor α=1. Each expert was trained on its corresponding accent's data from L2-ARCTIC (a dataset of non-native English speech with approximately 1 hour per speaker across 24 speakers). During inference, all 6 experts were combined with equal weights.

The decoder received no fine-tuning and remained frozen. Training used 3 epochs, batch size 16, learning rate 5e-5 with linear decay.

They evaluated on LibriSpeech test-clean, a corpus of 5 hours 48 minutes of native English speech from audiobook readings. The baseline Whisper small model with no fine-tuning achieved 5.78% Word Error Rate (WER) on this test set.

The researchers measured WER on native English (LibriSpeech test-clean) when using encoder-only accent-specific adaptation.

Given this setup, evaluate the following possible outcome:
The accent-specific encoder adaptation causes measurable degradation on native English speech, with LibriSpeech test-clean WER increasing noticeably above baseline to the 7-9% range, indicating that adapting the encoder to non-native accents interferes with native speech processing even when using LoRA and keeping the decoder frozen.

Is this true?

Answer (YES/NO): NO